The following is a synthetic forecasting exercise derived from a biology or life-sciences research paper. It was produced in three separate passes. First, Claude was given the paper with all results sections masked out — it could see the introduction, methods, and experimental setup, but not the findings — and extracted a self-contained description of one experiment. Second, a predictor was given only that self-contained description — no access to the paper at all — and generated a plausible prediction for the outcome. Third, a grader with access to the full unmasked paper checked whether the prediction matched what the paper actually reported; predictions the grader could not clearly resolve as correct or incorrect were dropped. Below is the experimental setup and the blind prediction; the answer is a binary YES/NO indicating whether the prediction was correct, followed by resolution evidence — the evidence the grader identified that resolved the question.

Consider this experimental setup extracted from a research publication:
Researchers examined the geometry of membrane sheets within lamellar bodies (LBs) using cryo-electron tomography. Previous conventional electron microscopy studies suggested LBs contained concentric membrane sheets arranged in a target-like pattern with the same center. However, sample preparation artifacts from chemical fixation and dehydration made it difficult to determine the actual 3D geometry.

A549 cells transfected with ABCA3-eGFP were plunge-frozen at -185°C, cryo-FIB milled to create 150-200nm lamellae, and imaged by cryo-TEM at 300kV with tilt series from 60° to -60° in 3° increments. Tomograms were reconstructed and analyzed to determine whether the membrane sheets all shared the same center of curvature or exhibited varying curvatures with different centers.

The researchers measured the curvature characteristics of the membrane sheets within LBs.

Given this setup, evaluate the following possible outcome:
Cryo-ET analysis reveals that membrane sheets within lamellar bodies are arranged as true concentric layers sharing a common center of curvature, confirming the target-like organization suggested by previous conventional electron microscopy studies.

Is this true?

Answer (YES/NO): NO